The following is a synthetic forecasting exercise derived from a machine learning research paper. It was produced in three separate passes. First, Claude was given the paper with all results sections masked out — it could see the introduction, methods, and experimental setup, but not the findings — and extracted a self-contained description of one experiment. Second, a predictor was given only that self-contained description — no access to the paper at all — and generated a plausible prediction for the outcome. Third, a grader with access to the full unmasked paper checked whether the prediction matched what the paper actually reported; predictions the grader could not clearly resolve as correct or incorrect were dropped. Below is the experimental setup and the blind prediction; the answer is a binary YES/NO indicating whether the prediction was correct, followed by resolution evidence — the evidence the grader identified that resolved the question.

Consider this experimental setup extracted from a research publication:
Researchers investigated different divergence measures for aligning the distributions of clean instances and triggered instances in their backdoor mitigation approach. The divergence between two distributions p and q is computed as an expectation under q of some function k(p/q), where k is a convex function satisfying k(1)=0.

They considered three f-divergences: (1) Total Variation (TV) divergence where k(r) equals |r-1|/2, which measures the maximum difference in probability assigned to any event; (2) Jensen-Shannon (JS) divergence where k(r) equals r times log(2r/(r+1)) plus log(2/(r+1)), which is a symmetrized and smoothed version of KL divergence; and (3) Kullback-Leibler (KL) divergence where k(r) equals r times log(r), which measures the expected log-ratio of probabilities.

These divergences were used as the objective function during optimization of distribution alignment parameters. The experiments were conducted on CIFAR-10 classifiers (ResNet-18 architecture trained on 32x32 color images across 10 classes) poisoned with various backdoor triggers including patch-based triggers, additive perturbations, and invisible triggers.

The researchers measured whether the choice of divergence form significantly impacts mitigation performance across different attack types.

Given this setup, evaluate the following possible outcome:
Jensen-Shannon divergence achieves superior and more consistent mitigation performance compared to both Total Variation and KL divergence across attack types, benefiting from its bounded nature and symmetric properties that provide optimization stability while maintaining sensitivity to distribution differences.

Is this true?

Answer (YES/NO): NO